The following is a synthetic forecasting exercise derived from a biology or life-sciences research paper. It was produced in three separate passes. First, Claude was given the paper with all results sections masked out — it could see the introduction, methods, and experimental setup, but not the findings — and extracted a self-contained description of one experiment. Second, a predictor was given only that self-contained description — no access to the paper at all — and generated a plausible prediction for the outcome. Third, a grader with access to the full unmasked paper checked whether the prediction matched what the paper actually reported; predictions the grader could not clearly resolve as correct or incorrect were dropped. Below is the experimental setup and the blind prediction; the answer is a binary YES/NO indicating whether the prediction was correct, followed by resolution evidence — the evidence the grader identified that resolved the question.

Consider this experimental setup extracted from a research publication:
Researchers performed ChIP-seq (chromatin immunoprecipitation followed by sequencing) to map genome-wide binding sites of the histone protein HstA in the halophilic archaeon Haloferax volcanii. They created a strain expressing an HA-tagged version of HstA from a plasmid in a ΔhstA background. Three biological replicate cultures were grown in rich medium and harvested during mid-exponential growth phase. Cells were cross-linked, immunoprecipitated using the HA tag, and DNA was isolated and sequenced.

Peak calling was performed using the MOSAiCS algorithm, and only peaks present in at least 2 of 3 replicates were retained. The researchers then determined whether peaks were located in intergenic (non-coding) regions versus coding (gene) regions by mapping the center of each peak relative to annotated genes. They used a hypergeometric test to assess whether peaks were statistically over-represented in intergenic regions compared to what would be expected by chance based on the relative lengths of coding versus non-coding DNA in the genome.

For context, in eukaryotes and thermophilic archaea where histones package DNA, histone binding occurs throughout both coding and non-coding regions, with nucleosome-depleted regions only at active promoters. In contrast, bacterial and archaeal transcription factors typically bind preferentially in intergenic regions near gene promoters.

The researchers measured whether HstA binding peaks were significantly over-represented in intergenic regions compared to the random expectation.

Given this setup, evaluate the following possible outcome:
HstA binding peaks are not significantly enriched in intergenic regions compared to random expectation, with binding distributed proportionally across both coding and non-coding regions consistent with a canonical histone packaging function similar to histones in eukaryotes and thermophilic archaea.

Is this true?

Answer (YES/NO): NO